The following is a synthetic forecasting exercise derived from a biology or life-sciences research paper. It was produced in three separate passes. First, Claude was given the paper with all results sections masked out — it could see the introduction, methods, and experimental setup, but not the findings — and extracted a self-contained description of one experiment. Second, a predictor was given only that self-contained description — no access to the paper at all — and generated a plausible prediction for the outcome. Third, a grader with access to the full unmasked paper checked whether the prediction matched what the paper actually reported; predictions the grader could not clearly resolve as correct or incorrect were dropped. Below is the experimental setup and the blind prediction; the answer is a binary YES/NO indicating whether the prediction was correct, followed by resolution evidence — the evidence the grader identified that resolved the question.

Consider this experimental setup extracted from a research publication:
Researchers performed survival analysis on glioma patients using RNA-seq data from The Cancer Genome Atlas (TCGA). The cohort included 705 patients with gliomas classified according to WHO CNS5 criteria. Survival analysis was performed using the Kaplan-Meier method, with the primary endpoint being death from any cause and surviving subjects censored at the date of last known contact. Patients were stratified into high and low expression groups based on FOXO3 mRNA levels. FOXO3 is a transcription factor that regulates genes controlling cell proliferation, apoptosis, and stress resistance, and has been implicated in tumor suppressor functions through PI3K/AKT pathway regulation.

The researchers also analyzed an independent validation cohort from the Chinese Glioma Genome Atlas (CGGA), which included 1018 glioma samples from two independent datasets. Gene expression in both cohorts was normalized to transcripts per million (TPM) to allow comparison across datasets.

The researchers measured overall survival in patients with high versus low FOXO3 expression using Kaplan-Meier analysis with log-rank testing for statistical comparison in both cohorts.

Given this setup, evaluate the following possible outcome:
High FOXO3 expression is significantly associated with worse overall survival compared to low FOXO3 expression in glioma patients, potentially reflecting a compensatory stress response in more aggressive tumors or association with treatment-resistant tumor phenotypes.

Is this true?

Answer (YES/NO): NO